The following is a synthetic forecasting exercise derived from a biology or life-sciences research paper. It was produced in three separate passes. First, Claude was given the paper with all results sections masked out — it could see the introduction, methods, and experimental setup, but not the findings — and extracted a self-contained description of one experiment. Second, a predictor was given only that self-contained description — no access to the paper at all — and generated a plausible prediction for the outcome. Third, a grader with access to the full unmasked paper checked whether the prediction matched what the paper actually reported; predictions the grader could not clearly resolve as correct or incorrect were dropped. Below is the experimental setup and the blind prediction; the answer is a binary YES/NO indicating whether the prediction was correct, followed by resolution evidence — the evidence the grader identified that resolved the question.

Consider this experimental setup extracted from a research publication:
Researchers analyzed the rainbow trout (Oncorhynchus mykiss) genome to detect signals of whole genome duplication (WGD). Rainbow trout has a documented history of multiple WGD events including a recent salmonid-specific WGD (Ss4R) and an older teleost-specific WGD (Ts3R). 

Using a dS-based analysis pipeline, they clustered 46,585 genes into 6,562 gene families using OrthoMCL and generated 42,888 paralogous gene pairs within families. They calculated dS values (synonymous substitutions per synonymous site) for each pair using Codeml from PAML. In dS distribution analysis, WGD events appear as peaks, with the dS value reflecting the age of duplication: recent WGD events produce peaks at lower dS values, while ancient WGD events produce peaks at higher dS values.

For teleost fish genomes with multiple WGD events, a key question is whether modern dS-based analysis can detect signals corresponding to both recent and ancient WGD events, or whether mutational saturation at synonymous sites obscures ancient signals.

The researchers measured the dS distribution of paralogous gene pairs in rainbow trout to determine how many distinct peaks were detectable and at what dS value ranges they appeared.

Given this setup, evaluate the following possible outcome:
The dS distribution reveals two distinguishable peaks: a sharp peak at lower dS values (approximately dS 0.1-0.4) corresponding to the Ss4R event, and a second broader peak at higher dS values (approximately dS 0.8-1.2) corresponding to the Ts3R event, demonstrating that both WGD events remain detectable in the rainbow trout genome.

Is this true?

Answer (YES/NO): NO